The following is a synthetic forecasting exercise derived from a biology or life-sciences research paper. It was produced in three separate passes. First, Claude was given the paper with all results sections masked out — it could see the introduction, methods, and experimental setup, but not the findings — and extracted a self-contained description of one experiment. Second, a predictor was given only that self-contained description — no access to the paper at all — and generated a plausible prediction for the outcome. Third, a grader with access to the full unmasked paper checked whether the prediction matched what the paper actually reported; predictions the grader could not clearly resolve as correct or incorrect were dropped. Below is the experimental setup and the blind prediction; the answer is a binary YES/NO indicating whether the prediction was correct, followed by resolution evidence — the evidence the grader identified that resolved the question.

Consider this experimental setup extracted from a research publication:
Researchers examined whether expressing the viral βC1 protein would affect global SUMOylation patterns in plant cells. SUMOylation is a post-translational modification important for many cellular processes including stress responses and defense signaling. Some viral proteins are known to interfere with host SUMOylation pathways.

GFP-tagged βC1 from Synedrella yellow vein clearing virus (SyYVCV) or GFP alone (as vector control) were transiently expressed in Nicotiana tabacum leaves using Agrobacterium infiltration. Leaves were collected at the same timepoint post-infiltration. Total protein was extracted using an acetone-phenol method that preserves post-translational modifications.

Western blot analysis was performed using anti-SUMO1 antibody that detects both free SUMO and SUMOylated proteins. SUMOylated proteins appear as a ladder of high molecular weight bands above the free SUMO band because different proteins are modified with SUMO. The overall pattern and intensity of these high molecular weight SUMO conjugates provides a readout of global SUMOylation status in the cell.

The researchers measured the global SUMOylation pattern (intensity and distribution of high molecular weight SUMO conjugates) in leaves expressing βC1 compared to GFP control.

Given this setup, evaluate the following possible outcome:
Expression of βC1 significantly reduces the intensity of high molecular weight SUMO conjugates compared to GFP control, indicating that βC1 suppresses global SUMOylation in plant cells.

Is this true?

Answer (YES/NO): NO